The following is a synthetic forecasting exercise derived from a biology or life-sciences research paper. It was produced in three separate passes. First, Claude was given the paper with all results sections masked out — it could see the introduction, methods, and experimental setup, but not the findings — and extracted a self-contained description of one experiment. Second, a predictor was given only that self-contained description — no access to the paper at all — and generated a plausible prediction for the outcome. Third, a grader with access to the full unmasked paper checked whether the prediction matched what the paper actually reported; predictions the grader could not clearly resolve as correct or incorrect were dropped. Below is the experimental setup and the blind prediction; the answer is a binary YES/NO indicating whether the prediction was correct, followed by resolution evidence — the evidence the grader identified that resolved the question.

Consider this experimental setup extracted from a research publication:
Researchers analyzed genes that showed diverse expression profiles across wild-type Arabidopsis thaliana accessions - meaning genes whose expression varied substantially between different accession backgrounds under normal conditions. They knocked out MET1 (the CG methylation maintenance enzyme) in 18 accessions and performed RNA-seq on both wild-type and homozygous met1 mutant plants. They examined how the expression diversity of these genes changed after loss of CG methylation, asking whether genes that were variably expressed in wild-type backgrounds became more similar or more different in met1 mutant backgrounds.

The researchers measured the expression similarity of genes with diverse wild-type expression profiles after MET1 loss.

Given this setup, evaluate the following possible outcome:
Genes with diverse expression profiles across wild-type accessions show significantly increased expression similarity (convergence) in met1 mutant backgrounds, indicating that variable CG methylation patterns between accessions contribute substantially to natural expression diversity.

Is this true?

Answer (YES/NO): YES